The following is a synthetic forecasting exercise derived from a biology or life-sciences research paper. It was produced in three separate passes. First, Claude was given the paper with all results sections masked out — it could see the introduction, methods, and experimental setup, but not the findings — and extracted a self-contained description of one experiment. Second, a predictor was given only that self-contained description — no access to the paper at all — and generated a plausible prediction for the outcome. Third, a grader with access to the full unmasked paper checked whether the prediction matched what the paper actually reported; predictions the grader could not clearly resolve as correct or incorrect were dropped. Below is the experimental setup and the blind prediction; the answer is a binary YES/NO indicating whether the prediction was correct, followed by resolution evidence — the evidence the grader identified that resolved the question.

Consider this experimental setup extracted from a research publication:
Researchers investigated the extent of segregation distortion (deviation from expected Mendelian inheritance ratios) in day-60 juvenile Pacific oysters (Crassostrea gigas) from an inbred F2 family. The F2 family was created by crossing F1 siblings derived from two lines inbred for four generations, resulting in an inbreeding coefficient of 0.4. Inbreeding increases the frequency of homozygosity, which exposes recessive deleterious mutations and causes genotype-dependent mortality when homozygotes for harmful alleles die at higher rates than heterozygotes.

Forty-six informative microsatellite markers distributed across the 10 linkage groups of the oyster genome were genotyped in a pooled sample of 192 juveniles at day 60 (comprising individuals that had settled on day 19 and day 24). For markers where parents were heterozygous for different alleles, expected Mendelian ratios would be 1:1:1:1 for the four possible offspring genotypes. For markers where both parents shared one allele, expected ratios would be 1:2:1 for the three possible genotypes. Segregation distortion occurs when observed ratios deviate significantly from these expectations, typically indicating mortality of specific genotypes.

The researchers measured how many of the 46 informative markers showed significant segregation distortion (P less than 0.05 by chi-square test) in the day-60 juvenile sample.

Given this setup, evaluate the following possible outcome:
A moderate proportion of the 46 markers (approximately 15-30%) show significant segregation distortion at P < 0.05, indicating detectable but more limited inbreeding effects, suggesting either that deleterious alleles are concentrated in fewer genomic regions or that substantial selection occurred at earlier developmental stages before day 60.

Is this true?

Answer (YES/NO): NO